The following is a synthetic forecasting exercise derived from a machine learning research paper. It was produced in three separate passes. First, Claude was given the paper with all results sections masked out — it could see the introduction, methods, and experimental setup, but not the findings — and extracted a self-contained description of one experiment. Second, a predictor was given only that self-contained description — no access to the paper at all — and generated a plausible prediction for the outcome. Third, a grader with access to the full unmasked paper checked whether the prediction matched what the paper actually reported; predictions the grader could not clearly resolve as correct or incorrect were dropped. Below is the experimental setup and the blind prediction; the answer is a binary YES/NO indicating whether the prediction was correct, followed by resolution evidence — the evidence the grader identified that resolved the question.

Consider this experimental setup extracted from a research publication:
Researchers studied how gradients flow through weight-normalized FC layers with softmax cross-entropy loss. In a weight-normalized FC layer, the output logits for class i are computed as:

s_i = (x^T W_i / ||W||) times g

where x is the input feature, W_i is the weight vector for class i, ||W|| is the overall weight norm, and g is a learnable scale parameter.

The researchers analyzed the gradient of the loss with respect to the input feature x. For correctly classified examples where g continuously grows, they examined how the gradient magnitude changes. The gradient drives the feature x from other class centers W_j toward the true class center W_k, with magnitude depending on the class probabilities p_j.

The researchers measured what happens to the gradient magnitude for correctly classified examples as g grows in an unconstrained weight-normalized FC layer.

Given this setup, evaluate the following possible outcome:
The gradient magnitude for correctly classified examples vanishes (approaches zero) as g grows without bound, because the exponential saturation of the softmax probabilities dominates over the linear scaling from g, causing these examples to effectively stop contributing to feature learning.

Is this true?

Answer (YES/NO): YES